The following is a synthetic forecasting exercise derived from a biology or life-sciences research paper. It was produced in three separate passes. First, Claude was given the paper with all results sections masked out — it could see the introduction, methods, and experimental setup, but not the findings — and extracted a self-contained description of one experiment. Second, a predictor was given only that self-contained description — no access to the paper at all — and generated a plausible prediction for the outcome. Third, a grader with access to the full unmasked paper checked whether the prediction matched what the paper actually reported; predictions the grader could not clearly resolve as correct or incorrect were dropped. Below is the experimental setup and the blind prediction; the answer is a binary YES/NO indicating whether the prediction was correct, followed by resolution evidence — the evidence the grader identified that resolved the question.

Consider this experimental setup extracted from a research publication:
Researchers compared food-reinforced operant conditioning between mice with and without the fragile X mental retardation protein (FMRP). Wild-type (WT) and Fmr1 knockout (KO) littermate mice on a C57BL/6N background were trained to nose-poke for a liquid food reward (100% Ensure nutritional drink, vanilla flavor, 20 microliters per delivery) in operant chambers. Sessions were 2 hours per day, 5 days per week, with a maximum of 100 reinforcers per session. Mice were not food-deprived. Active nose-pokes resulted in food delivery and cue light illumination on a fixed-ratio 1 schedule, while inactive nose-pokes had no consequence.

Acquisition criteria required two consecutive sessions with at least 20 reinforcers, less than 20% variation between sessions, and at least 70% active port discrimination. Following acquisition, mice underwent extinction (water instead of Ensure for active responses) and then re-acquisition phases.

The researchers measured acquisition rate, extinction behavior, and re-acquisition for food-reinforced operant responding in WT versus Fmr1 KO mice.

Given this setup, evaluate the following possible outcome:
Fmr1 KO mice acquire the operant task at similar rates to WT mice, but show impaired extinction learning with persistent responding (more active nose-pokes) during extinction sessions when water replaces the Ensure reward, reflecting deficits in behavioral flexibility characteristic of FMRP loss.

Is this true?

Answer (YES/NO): NO